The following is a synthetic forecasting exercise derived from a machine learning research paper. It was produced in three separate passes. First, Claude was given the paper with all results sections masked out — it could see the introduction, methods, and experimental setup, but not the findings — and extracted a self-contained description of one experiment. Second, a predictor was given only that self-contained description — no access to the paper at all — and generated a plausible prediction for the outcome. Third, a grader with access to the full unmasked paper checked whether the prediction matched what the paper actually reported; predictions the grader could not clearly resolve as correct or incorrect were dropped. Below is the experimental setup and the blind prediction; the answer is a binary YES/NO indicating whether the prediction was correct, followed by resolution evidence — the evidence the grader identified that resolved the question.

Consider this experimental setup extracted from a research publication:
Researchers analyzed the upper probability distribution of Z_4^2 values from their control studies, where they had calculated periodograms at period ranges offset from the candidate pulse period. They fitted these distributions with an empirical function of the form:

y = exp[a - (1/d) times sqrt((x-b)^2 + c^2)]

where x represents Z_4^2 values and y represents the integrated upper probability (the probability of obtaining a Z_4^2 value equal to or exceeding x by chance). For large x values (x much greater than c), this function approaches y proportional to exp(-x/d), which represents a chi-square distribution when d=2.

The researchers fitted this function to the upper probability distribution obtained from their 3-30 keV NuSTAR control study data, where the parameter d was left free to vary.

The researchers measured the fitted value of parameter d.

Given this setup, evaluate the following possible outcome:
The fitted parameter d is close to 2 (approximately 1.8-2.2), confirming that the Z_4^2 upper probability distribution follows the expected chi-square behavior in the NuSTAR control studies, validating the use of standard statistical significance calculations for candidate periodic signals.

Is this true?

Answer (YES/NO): NO